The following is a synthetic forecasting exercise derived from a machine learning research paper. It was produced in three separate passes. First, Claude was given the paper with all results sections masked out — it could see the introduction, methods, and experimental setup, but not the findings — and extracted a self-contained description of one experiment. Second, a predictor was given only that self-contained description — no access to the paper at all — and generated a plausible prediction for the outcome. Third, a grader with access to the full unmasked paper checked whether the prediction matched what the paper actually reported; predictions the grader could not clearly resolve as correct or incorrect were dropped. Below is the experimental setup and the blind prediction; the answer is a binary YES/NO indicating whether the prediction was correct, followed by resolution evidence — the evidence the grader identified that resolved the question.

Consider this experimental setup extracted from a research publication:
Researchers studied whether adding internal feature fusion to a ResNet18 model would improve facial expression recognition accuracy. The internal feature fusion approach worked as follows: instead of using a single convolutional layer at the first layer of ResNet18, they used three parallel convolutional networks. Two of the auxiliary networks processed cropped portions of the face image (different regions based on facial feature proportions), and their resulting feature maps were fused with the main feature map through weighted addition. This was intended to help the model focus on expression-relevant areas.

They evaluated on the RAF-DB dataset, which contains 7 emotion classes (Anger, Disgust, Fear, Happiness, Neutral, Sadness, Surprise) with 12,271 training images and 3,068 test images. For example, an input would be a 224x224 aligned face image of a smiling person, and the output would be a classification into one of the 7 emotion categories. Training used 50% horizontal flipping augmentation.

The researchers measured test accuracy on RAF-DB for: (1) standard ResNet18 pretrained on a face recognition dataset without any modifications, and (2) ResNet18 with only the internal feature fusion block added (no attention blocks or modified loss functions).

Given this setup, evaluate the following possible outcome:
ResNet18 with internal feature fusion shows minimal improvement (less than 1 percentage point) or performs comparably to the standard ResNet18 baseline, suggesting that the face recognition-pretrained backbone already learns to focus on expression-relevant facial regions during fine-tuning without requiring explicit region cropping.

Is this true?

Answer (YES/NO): YES